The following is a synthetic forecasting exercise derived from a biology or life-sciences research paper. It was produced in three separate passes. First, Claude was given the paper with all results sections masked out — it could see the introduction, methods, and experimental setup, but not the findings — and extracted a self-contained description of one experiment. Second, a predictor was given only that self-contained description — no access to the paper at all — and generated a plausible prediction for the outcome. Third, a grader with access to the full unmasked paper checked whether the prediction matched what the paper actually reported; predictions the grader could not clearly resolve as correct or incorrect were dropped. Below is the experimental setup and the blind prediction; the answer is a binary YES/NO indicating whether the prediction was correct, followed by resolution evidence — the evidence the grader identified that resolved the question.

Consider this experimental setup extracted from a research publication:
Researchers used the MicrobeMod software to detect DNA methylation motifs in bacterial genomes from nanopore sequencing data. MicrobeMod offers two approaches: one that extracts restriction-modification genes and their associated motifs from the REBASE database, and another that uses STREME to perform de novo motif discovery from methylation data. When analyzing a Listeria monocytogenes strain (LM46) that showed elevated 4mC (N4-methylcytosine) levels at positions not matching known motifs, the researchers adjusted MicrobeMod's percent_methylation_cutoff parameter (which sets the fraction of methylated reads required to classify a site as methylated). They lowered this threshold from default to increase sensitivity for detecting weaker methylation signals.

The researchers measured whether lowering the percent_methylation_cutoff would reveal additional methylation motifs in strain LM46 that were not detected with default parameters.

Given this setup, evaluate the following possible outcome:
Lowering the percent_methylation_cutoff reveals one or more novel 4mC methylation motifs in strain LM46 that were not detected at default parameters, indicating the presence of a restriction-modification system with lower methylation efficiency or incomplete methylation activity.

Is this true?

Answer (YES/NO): YES